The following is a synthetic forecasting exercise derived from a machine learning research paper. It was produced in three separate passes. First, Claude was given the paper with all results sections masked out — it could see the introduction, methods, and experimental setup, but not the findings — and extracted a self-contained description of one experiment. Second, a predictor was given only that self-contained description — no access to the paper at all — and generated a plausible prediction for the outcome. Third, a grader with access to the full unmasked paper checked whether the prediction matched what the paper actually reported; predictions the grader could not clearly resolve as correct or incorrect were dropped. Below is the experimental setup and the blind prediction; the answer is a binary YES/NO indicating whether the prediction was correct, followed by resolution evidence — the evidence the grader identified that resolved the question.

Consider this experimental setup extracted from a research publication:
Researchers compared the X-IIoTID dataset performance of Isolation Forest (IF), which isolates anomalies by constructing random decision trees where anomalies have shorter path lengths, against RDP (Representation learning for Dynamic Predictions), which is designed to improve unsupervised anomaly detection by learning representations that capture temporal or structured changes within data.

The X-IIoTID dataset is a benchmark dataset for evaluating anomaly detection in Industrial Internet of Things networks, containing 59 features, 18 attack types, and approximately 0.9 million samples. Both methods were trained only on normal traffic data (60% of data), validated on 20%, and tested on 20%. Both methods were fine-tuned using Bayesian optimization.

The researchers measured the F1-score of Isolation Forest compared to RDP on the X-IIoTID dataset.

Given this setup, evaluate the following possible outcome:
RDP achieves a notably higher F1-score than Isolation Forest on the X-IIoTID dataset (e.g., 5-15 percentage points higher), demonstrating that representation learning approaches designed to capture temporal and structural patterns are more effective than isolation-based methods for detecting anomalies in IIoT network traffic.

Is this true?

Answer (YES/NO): YES